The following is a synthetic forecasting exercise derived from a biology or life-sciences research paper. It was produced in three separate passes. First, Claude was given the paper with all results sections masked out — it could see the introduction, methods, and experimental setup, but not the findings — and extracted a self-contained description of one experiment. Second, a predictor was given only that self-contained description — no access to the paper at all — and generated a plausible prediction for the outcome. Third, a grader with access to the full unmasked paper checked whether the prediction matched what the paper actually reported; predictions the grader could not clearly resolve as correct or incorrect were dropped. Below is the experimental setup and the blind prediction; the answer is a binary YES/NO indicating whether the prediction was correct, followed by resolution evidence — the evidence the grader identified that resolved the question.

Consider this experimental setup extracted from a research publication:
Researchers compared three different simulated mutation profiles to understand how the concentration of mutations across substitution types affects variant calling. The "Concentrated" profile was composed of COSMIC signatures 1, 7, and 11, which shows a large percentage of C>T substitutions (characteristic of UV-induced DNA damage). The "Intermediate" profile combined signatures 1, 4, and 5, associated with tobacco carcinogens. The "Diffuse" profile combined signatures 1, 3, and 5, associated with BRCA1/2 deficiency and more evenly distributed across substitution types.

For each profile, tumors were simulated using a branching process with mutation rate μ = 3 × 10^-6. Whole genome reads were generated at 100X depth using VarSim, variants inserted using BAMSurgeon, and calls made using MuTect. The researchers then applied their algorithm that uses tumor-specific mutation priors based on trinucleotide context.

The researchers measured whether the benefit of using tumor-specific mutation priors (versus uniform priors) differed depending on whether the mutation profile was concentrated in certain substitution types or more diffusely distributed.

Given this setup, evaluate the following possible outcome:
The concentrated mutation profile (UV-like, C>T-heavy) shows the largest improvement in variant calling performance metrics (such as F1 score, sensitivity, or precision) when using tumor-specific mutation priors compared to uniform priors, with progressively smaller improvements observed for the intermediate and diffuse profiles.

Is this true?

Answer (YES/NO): YES